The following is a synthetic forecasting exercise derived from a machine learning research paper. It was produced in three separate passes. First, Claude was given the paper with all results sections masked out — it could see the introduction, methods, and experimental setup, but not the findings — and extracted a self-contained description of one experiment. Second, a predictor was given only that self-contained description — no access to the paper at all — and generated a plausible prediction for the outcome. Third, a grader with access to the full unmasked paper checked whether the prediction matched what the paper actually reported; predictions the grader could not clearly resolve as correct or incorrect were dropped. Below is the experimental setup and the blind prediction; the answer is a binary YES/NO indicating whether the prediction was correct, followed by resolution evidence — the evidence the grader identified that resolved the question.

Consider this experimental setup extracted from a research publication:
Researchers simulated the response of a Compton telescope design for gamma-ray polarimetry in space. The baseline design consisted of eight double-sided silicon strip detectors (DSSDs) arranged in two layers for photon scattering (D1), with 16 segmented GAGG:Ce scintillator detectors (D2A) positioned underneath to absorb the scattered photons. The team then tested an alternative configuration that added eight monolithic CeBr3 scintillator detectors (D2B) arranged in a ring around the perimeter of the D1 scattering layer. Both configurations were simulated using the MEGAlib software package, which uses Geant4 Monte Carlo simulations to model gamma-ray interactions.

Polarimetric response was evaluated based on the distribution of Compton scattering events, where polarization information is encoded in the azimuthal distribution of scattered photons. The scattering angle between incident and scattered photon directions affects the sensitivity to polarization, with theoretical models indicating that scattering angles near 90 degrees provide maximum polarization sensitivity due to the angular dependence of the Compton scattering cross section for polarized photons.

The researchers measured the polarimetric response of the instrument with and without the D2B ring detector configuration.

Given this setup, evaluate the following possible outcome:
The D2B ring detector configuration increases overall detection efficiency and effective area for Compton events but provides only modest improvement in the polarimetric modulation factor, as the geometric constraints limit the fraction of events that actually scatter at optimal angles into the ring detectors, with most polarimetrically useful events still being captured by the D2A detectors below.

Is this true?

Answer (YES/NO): NO